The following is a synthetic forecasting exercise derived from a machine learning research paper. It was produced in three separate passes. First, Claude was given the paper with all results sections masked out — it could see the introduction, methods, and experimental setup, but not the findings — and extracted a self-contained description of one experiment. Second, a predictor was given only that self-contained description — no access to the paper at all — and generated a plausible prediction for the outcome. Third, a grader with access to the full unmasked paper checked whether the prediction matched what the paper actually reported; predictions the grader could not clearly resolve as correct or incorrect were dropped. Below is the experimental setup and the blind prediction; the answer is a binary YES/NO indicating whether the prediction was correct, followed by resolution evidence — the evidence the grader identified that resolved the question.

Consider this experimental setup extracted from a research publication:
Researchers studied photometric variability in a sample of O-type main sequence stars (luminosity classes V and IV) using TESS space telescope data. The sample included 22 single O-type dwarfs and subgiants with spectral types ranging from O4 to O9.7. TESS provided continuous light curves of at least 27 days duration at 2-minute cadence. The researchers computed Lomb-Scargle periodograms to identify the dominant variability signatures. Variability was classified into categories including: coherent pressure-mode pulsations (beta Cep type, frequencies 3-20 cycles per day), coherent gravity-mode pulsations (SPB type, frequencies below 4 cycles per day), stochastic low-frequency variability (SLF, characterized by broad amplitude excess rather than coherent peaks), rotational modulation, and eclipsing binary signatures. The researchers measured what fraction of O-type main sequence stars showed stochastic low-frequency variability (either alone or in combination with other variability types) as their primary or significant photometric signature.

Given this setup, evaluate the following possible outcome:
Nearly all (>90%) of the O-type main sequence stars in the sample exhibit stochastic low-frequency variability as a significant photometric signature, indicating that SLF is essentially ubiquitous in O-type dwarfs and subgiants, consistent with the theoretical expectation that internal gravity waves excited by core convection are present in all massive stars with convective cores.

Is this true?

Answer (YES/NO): YES